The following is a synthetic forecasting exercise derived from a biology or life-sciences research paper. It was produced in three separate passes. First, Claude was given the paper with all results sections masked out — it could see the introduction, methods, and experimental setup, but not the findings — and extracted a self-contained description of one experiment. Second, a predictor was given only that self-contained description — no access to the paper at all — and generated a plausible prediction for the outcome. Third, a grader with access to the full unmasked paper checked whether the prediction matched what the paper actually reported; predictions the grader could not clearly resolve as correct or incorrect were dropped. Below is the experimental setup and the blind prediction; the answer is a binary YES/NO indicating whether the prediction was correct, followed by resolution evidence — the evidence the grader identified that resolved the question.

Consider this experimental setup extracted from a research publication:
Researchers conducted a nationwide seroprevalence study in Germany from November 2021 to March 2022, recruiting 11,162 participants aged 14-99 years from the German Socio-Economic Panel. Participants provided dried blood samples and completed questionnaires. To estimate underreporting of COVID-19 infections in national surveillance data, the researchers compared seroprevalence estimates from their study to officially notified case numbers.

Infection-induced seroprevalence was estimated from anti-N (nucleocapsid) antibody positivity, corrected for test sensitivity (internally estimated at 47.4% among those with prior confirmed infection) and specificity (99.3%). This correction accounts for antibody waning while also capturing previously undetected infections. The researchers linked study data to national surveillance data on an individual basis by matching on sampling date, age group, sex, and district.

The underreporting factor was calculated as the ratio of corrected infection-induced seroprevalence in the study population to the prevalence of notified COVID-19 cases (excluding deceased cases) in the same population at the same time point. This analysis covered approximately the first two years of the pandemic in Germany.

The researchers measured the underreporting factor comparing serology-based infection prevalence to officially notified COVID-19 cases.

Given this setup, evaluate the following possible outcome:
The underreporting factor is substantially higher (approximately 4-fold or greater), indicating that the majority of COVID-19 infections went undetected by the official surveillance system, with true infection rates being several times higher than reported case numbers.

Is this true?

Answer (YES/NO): NO